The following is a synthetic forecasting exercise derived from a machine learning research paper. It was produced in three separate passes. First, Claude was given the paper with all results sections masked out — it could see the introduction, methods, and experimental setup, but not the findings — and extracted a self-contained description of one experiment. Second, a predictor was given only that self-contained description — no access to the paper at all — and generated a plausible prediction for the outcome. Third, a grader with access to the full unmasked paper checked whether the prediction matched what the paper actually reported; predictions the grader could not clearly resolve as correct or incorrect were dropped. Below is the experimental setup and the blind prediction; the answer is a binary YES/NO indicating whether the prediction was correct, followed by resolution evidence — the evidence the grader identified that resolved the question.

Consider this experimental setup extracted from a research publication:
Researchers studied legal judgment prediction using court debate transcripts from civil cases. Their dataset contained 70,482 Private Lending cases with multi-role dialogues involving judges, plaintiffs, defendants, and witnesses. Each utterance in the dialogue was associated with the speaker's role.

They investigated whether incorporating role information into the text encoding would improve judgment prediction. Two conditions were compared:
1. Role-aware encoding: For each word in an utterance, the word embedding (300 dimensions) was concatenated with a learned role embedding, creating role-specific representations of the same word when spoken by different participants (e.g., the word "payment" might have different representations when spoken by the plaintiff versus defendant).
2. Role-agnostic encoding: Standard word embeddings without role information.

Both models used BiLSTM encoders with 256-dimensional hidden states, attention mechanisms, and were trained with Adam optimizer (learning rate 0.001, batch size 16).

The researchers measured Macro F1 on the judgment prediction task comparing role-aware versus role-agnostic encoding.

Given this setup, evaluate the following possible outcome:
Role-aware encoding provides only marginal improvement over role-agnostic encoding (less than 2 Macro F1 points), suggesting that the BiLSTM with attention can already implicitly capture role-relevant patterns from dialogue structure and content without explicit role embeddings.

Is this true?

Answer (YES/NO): NO